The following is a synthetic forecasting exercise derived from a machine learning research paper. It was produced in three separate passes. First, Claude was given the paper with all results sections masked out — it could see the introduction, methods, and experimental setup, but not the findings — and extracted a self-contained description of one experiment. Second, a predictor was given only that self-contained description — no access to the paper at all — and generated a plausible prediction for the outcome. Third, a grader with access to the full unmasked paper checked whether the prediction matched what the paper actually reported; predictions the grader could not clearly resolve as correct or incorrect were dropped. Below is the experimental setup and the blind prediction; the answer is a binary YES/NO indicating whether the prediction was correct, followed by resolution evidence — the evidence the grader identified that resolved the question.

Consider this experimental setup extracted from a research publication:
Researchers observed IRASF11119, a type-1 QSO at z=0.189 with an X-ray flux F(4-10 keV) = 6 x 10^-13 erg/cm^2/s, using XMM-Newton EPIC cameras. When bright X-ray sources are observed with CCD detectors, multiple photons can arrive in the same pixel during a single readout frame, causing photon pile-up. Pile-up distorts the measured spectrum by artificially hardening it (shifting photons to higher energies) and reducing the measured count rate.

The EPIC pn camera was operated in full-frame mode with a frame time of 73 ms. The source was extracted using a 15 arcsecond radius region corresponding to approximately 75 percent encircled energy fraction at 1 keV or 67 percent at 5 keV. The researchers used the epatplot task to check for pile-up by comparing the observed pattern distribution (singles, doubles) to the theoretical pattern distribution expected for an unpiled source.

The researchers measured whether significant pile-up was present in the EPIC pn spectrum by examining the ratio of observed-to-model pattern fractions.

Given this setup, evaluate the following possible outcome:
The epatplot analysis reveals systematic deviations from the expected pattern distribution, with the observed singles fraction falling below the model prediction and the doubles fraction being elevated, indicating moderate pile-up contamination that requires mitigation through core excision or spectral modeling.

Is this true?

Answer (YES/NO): NO